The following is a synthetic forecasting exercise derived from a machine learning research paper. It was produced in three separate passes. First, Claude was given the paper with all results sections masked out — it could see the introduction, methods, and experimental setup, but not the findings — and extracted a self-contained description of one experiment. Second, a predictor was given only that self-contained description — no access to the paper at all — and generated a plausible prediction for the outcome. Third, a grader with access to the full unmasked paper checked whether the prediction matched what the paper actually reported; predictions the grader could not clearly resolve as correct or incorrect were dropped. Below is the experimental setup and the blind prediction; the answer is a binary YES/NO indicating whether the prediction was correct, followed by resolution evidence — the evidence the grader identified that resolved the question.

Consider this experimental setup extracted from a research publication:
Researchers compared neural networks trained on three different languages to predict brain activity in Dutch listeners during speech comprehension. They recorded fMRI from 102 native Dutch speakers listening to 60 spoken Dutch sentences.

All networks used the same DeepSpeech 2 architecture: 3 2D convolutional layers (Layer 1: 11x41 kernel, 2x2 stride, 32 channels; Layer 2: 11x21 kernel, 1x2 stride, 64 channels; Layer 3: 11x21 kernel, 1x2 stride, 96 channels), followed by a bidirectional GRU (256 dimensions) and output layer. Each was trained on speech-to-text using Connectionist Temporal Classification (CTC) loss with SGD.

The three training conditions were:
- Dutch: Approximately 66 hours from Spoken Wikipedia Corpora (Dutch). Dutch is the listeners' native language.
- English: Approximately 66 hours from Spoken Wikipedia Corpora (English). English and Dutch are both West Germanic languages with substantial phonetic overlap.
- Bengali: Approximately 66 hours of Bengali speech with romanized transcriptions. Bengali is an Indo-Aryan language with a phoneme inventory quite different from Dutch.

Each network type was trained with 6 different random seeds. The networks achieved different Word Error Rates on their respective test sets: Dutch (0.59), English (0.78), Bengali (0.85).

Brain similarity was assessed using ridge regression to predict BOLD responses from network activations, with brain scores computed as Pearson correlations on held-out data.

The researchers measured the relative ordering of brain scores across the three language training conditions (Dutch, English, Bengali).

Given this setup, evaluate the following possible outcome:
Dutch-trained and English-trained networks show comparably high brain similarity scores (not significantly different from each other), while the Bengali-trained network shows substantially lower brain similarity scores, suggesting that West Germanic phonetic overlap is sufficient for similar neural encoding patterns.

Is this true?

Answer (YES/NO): YES